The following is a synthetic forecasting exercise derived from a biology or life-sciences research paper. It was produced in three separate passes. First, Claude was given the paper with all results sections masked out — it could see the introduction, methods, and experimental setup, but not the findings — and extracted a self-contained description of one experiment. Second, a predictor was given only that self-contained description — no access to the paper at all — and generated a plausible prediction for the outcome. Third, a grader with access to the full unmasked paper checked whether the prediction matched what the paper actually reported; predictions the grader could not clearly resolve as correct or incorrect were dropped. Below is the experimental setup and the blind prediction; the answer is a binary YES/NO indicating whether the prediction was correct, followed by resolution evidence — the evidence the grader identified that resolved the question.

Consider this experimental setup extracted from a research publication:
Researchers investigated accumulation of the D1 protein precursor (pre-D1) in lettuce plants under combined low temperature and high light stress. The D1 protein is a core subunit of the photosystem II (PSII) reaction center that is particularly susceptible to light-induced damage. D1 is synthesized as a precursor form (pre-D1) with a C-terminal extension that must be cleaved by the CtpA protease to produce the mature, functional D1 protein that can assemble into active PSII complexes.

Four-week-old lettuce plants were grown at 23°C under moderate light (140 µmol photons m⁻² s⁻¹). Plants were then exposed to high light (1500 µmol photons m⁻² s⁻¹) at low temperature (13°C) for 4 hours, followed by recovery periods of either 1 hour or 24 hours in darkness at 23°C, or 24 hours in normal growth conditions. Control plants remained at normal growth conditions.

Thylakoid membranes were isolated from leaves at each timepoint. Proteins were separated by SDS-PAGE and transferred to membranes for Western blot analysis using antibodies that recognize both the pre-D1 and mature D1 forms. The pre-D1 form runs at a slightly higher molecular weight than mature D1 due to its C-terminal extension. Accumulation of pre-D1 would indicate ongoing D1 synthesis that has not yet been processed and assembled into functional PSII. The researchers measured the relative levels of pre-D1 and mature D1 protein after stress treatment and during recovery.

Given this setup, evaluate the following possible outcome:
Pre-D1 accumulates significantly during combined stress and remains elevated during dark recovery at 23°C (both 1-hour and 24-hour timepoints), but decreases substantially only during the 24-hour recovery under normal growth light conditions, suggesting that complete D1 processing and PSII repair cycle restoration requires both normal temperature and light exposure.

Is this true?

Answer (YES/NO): NO